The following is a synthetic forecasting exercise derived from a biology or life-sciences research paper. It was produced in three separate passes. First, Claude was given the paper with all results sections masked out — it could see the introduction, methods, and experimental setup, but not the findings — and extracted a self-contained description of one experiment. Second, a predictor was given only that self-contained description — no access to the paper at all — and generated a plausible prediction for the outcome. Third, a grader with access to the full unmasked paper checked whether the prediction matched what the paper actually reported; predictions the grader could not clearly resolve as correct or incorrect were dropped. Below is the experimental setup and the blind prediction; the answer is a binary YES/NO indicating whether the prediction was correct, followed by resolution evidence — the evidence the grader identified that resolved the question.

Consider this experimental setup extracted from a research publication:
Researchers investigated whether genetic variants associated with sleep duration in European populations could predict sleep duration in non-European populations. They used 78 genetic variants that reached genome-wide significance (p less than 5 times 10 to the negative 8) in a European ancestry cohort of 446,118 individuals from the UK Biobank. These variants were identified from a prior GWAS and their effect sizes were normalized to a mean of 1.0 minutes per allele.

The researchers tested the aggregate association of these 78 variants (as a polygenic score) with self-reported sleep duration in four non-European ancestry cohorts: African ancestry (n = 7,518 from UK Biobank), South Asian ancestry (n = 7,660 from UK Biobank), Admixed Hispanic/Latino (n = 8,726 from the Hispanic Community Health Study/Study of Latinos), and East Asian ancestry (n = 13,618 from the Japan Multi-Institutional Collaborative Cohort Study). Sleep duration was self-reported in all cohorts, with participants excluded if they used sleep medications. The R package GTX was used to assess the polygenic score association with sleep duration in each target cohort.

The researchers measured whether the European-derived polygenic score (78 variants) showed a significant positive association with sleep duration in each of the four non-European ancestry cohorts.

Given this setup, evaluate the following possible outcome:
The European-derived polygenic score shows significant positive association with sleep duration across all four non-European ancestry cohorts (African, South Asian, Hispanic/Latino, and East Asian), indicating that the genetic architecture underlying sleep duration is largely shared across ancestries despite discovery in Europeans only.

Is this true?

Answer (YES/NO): NO